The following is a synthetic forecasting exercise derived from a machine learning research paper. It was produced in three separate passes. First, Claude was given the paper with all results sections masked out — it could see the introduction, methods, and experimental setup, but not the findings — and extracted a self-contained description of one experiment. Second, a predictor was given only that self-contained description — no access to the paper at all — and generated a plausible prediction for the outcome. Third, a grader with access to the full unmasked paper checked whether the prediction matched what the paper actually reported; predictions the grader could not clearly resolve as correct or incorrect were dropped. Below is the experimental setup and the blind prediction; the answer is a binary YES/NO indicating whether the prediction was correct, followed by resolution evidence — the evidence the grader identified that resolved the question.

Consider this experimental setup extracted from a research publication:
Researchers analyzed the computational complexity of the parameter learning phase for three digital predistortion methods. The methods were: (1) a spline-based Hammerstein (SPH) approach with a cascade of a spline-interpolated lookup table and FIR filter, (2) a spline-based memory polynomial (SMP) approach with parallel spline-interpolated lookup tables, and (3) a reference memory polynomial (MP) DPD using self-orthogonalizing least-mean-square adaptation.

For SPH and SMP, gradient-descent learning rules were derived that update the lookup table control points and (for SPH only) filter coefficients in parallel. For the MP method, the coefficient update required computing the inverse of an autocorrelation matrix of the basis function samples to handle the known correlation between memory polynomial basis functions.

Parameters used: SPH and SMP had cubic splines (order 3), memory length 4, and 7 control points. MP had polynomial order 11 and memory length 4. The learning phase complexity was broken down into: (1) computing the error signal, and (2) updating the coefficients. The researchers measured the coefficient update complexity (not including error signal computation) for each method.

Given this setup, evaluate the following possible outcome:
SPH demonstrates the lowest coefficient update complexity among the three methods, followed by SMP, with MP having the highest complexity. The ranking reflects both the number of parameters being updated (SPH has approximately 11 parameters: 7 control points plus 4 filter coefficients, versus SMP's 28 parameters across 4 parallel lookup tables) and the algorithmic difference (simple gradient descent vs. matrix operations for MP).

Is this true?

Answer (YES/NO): NO